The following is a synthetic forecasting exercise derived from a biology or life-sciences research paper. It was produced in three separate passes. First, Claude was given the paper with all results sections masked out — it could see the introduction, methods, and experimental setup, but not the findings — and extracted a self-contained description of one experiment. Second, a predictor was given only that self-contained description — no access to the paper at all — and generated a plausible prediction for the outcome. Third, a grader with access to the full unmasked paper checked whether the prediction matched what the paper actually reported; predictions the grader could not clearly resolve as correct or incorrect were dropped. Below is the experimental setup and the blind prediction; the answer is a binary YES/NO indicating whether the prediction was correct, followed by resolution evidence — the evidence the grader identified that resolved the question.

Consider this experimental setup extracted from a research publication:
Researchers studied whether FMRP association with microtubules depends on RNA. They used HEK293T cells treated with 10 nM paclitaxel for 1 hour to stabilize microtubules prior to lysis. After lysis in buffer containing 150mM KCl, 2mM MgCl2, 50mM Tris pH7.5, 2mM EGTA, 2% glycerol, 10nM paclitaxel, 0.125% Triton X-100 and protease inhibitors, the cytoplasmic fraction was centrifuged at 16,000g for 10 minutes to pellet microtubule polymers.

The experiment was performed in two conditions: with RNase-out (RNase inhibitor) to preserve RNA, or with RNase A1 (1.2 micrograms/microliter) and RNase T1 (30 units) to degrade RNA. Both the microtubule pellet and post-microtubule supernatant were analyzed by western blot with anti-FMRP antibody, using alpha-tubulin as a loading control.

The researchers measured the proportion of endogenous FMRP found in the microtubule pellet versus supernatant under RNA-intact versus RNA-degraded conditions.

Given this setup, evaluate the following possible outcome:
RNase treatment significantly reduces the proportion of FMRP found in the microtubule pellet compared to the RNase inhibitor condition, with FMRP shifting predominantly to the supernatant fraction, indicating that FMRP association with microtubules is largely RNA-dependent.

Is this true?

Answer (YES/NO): YES